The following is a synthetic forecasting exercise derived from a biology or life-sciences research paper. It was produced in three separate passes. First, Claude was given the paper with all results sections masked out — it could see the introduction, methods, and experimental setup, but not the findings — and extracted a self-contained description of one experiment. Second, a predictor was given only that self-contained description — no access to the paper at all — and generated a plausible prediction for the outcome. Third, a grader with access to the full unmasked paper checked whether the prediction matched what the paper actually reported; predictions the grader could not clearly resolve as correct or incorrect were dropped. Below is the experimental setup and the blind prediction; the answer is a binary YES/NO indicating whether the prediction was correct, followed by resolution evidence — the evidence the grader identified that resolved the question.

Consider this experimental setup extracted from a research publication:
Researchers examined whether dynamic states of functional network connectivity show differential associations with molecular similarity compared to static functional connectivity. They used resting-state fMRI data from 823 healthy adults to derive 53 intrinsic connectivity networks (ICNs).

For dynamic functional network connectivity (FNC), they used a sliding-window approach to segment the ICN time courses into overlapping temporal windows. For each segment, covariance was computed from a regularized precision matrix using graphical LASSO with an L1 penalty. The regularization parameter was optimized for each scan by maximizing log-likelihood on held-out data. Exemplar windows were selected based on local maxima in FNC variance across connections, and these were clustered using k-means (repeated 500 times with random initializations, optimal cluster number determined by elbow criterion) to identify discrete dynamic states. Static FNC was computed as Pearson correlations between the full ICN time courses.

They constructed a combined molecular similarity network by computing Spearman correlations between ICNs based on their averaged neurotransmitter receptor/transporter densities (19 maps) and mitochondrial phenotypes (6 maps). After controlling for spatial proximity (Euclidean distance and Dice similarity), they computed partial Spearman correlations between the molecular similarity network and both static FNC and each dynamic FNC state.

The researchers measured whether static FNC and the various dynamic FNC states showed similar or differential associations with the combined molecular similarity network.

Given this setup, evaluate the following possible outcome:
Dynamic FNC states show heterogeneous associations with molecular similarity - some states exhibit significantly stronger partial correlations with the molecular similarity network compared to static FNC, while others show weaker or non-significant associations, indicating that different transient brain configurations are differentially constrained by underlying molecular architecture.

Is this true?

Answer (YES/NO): NO